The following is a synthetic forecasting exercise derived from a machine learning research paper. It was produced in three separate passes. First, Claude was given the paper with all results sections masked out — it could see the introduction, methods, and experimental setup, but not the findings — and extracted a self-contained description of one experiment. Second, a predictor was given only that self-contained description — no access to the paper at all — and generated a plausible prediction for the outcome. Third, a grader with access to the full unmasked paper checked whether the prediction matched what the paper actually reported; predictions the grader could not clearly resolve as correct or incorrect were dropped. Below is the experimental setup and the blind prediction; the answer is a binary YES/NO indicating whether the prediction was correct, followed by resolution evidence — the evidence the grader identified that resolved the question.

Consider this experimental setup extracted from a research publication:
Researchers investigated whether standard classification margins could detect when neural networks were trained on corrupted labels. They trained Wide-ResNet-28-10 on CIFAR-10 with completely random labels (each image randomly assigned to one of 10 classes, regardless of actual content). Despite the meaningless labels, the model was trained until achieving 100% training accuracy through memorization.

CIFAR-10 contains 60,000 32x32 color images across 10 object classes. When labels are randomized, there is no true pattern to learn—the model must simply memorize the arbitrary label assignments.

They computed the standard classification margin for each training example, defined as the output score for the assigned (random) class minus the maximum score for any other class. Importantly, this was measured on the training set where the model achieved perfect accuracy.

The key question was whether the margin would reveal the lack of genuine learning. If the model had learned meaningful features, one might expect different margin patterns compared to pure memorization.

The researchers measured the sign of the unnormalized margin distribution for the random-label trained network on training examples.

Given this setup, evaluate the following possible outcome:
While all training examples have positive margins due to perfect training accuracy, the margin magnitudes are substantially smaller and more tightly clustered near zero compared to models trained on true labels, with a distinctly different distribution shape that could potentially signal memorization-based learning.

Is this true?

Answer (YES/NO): NO